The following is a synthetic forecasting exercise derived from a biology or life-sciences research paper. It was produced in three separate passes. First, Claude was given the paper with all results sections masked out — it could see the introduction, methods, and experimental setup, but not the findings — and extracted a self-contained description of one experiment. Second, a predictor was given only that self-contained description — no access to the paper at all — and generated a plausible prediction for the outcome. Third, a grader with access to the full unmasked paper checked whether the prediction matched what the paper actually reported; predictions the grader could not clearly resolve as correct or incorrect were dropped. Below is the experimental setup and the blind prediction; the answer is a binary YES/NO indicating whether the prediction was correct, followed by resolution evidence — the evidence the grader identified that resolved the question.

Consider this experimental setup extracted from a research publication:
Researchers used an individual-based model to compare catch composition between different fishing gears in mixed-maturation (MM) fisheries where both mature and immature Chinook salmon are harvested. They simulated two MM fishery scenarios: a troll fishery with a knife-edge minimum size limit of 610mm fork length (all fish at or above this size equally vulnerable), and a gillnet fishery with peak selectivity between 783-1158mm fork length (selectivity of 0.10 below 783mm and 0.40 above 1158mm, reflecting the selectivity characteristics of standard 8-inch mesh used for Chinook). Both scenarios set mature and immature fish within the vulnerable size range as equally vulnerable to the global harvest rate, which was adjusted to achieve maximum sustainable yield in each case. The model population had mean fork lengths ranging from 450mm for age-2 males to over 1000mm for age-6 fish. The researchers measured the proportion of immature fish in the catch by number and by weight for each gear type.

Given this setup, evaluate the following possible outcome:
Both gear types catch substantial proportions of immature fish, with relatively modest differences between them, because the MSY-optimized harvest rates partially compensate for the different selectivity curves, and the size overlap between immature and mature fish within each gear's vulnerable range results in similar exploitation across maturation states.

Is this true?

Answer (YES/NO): NO